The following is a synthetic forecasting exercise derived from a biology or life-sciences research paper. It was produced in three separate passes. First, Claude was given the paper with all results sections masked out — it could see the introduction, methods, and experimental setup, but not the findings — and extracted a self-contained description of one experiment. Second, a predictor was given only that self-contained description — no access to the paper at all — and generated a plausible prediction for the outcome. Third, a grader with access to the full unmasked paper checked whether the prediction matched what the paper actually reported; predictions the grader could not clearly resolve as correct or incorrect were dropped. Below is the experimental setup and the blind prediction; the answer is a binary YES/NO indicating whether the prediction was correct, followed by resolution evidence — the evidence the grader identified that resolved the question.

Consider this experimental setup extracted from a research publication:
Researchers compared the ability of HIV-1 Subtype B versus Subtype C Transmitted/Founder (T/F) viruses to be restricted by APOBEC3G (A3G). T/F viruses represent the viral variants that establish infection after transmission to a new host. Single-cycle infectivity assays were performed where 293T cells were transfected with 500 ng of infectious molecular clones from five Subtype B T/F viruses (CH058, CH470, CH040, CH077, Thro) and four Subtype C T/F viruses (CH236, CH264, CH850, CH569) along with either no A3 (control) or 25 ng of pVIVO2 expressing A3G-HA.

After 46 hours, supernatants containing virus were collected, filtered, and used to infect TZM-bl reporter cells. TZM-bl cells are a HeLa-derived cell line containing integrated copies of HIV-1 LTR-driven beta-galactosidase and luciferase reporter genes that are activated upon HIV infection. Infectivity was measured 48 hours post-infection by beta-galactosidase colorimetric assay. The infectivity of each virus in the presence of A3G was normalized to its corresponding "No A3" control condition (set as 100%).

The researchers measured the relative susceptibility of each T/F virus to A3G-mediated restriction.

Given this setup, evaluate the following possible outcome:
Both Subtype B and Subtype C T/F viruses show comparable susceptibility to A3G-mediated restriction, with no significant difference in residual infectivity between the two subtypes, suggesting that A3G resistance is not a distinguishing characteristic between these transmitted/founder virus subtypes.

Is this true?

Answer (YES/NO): NO